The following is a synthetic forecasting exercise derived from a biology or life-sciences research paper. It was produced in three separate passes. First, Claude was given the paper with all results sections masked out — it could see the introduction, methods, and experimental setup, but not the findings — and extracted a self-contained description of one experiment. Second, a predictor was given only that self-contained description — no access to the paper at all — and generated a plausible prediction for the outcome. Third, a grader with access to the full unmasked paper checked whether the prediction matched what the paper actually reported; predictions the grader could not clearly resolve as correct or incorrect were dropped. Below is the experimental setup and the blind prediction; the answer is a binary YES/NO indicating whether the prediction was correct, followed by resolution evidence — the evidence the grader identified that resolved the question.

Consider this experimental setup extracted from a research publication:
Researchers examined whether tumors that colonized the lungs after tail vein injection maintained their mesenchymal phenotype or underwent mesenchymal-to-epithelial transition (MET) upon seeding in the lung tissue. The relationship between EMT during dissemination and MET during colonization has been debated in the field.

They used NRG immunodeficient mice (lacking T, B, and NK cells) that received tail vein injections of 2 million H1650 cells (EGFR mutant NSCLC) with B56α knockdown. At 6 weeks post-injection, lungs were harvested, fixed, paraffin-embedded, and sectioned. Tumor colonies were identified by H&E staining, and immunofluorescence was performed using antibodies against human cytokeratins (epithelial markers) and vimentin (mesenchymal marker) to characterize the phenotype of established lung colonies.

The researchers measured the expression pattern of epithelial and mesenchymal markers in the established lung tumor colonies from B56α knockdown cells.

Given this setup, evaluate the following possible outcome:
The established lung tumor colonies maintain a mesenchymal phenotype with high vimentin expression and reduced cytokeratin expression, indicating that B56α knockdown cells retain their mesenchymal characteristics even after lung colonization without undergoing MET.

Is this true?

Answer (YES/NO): YES